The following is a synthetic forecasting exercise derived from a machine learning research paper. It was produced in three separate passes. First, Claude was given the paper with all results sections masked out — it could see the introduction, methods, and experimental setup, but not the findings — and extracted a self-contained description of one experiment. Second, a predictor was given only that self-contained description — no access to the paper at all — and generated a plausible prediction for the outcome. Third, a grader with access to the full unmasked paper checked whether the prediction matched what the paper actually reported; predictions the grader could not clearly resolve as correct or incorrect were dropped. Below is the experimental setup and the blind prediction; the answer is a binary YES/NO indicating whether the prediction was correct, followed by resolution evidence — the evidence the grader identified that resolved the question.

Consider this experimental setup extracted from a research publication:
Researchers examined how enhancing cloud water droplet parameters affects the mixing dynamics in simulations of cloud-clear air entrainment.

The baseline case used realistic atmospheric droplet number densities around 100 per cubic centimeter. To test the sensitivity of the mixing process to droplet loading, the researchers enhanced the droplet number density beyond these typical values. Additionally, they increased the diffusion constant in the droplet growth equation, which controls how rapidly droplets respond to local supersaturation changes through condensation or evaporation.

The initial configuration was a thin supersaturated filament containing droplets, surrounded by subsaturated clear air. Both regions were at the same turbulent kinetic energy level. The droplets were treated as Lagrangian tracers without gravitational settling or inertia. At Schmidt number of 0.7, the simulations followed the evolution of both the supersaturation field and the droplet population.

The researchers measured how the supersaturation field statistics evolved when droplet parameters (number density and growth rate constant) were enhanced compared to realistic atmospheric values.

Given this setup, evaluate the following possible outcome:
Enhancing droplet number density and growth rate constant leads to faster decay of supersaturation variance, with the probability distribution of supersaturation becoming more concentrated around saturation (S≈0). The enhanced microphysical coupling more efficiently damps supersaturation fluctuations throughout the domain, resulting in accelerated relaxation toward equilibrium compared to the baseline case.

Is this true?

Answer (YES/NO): NO